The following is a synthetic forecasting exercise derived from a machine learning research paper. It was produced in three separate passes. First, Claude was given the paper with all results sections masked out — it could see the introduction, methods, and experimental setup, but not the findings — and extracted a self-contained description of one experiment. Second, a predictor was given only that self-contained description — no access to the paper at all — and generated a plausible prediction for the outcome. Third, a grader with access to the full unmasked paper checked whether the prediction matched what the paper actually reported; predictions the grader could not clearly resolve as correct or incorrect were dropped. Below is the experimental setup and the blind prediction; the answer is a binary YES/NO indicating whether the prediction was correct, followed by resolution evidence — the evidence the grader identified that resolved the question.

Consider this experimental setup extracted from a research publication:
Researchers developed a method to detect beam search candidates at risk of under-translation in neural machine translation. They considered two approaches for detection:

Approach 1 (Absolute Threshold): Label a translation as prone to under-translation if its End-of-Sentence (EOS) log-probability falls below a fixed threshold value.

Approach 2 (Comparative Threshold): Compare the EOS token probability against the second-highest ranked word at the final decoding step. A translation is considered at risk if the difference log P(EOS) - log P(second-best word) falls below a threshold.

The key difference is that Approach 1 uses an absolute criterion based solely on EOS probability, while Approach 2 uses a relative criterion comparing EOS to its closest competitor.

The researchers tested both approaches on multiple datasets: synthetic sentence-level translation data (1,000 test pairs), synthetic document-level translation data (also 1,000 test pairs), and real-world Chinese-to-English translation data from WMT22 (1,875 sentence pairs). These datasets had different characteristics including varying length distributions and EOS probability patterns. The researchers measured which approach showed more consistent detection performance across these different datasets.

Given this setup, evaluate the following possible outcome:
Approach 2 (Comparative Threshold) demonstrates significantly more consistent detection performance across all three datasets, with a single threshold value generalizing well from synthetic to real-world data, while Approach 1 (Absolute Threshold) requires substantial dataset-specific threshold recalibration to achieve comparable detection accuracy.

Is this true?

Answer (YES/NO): YES